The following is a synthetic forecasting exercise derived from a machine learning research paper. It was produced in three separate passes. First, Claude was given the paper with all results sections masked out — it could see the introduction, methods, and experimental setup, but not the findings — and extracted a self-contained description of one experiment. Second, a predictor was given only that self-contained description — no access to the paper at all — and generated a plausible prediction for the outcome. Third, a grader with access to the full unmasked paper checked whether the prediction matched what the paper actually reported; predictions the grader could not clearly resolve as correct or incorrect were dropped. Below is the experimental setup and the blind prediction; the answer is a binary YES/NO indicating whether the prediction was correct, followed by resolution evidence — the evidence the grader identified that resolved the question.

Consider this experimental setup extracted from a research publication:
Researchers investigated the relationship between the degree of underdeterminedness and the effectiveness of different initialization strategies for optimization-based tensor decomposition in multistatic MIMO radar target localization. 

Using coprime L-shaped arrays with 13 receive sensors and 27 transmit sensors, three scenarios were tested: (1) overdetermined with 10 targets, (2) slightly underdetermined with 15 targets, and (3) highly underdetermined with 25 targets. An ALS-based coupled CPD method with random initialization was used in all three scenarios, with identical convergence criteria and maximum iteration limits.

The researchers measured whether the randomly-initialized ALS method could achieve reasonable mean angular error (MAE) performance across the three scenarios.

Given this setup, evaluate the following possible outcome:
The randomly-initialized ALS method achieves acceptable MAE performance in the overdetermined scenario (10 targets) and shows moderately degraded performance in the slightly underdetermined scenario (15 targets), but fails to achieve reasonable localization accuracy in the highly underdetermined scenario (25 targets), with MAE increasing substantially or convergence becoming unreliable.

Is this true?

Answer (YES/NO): YES